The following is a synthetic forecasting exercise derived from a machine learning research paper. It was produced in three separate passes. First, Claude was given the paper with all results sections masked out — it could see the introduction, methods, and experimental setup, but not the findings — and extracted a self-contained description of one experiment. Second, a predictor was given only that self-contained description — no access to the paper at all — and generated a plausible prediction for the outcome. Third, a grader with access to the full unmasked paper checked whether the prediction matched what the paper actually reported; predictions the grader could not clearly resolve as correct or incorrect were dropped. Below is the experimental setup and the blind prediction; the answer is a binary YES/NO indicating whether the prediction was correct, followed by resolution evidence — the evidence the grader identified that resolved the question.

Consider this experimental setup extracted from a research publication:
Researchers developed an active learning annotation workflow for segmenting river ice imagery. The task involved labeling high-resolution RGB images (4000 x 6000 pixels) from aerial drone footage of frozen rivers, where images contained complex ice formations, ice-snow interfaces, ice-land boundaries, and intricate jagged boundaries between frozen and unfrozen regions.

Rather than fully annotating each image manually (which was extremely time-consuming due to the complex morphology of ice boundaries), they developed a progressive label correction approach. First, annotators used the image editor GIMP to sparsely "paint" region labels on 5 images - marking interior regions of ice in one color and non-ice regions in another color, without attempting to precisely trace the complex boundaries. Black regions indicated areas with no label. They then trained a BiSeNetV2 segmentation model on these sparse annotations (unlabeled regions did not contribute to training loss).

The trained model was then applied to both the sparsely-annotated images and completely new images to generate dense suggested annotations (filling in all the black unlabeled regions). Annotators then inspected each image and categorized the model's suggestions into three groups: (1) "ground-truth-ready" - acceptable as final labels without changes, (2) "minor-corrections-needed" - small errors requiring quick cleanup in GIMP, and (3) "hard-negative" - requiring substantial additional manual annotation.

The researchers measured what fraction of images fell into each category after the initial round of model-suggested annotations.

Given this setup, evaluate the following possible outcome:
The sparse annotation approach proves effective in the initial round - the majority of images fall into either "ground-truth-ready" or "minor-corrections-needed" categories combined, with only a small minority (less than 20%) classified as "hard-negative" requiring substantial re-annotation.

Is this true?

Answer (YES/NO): NO